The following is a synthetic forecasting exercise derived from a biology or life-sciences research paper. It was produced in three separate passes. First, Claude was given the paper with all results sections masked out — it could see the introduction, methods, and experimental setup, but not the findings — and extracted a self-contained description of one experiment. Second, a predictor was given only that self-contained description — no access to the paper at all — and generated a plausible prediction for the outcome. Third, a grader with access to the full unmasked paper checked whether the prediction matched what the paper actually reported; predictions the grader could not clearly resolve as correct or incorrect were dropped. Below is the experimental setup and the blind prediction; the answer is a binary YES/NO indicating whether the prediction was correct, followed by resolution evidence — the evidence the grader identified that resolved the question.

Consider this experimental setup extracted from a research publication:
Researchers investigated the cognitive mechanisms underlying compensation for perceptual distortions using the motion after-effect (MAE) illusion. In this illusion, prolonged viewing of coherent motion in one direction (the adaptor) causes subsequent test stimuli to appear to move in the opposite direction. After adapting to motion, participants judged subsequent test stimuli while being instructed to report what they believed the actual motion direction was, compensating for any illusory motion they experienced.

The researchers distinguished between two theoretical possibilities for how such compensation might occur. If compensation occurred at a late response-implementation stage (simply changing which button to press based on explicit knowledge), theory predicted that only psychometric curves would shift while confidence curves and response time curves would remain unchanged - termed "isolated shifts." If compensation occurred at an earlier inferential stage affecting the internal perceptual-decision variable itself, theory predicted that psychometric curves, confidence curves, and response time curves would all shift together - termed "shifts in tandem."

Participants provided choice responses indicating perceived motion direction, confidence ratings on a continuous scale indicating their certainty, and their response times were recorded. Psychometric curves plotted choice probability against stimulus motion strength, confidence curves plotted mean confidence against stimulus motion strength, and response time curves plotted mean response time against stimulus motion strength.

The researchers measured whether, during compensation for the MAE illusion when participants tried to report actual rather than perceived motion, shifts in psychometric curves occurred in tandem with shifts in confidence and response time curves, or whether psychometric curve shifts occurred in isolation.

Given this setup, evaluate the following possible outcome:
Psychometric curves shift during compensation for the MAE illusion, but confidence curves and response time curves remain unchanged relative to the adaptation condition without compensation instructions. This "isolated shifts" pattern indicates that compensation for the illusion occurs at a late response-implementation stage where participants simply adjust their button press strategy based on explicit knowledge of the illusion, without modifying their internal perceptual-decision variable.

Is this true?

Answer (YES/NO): NO